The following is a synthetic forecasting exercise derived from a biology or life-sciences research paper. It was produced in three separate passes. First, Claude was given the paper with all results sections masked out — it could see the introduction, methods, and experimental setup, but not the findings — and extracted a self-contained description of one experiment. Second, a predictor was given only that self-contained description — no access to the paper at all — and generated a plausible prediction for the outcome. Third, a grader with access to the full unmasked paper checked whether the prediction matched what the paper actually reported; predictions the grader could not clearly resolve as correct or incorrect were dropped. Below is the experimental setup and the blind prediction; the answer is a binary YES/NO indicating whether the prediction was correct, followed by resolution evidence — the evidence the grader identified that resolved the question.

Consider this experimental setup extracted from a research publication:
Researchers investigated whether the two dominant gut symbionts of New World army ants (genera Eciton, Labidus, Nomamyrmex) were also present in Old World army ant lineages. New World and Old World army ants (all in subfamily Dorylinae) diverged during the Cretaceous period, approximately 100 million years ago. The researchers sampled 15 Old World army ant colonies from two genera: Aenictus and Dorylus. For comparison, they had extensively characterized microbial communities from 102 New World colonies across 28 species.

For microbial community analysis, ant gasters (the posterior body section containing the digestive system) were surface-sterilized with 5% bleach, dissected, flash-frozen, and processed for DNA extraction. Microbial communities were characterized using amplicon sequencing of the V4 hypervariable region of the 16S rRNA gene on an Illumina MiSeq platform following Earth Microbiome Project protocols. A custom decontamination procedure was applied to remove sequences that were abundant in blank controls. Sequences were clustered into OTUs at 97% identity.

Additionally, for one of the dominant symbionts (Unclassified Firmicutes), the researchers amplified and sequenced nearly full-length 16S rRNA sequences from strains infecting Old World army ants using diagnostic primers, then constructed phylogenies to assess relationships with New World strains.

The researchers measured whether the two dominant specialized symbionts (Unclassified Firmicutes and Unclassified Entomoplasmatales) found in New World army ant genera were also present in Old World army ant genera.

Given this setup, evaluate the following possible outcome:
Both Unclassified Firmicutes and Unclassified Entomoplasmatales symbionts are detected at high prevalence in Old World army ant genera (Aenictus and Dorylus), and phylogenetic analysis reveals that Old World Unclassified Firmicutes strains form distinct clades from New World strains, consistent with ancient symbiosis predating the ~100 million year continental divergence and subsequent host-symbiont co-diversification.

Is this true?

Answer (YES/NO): NO